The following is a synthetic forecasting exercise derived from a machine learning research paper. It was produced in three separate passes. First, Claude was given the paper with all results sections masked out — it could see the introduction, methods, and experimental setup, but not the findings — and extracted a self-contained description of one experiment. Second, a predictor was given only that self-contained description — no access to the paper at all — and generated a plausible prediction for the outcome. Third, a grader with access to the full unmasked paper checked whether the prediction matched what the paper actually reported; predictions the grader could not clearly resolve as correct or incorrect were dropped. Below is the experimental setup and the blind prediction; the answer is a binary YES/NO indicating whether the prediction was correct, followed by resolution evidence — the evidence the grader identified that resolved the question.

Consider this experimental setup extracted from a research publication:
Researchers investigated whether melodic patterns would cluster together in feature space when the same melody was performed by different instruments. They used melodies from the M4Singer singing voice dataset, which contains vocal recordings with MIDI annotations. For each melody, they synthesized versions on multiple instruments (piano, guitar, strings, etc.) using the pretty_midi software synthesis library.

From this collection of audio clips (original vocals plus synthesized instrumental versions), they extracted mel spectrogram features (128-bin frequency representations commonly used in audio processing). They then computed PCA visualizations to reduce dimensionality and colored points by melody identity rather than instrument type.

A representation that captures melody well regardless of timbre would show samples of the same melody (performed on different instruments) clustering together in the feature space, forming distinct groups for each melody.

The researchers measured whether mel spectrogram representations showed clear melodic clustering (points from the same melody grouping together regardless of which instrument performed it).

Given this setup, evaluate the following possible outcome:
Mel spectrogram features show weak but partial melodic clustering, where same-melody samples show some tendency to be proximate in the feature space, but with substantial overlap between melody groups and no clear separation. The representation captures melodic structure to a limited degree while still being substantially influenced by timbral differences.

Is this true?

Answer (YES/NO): NO